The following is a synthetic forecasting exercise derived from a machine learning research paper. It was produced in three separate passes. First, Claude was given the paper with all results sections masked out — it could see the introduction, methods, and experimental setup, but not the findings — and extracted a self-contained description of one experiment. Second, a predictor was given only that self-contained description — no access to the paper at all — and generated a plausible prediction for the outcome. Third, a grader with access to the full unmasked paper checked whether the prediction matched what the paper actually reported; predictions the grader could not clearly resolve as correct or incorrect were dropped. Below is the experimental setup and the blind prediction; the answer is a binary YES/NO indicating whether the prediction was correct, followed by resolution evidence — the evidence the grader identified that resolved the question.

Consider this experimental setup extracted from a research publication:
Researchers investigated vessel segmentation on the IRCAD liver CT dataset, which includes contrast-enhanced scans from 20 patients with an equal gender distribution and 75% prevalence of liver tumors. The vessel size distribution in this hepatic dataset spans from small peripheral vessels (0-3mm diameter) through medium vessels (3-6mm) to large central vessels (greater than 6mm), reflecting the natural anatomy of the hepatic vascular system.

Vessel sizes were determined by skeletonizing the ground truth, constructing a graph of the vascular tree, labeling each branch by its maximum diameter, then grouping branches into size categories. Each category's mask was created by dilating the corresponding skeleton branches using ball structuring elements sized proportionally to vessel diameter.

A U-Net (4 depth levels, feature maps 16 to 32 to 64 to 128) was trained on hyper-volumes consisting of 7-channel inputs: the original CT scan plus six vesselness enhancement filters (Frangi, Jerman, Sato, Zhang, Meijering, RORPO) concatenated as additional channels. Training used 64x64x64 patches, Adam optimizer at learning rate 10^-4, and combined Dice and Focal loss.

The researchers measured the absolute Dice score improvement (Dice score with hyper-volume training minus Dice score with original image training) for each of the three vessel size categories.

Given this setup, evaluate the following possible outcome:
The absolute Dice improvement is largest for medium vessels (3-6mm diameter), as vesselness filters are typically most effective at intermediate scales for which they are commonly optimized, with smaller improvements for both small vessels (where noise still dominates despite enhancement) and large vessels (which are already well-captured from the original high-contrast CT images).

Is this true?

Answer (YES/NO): NO